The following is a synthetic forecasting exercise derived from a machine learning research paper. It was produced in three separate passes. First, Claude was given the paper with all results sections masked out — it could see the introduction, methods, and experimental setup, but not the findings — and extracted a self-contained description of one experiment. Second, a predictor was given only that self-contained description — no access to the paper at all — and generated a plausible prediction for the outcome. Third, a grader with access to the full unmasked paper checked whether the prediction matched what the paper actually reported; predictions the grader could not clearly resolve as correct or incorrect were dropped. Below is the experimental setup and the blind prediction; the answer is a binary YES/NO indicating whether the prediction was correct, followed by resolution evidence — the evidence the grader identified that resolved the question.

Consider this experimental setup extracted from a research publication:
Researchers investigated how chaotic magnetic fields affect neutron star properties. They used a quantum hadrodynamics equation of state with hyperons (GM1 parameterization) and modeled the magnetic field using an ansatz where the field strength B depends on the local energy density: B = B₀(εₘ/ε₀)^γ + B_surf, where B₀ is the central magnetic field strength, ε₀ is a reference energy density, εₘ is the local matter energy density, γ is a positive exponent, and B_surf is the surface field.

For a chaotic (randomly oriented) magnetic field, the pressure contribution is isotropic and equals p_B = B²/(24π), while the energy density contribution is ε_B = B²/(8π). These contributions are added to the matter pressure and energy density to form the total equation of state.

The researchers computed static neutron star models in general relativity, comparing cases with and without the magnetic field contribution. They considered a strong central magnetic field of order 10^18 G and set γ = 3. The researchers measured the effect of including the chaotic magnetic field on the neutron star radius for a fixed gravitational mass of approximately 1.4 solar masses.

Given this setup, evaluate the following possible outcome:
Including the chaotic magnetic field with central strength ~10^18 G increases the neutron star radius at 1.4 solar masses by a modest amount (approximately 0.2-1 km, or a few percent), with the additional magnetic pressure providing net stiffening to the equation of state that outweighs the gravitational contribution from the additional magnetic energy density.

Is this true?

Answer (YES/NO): NO